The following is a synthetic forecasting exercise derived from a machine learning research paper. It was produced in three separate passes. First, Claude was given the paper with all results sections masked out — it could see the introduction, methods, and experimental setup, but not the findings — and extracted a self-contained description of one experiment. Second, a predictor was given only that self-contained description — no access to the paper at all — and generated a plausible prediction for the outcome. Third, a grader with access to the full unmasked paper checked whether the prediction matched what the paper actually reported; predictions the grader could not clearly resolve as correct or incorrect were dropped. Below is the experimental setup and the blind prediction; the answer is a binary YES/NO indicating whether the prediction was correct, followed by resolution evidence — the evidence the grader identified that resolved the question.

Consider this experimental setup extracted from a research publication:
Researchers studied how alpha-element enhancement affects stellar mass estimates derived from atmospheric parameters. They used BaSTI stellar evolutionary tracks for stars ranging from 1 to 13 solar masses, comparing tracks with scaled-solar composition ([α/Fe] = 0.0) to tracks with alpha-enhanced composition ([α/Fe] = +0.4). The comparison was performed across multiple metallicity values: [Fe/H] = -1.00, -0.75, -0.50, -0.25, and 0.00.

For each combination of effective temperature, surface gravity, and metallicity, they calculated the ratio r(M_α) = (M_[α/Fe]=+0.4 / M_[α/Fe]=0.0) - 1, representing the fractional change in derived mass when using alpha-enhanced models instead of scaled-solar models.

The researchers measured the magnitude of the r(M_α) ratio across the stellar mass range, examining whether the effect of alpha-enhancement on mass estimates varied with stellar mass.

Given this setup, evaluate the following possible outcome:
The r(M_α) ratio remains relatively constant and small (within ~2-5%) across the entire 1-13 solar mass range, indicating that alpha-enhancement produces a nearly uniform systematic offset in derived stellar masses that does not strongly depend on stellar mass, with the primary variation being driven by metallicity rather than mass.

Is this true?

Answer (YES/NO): NO